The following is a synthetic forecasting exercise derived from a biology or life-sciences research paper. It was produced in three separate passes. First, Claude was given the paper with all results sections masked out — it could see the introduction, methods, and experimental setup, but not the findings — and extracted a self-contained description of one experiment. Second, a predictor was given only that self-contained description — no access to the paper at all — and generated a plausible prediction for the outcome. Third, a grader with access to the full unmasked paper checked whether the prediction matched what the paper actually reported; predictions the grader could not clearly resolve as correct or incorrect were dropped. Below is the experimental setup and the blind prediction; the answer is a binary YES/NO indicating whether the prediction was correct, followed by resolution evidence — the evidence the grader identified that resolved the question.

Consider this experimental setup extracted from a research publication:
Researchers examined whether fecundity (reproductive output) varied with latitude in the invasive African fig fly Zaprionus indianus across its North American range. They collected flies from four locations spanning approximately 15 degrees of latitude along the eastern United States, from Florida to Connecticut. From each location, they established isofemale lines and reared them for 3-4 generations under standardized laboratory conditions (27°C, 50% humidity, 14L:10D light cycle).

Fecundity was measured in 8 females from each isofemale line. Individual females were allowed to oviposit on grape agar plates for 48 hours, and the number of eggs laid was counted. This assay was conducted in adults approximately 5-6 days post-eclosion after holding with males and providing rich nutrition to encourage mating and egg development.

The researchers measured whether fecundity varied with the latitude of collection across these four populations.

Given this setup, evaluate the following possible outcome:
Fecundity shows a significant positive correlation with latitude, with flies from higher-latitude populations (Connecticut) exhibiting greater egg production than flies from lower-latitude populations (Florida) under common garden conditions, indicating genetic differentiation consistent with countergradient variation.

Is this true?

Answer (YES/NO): NO